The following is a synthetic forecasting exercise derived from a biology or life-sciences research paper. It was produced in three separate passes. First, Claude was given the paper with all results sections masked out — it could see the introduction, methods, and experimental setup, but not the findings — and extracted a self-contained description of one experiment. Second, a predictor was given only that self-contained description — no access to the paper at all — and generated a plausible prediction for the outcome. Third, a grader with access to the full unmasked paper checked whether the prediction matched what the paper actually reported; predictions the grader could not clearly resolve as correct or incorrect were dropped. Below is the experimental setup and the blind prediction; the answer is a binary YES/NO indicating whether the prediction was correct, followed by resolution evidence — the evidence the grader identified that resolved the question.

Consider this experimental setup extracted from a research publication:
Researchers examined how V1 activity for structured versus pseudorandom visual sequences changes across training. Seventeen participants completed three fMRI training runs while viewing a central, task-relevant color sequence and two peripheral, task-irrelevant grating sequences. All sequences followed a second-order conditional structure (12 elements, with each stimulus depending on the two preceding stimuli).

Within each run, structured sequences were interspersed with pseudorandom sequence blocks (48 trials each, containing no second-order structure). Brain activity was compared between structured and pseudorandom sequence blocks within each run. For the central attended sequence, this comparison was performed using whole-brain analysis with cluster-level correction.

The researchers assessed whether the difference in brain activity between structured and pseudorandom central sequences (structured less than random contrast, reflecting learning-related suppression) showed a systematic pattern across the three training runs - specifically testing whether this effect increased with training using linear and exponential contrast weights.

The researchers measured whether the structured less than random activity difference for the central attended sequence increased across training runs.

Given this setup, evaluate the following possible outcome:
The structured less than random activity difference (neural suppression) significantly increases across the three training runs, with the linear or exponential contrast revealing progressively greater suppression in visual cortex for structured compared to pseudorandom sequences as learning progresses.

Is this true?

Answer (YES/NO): NO